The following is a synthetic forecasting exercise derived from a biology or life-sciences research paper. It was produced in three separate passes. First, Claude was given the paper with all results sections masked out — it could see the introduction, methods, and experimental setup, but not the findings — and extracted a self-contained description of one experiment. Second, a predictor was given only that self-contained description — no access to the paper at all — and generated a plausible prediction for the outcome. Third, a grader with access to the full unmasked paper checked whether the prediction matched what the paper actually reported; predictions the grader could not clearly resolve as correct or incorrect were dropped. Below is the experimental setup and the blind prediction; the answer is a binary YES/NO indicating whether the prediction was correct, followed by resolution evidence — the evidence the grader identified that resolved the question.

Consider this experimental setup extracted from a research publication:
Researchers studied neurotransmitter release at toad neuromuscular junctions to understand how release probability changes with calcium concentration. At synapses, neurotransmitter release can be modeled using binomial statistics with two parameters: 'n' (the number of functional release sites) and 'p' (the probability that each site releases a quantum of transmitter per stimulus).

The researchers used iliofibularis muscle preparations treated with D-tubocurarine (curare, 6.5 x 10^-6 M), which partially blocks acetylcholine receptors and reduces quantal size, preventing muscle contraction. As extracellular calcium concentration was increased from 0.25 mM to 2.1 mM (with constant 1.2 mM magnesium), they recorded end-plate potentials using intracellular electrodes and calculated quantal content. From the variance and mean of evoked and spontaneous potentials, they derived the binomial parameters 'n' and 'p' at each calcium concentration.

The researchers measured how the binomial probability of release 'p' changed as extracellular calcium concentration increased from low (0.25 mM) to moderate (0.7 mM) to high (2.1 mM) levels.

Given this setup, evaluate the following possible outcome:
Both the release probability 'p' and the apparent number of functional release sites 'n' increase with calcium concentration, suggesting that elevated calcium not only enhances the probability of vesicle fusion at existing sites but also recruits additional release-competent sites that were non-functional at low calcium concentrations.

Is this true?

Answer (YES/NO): YES